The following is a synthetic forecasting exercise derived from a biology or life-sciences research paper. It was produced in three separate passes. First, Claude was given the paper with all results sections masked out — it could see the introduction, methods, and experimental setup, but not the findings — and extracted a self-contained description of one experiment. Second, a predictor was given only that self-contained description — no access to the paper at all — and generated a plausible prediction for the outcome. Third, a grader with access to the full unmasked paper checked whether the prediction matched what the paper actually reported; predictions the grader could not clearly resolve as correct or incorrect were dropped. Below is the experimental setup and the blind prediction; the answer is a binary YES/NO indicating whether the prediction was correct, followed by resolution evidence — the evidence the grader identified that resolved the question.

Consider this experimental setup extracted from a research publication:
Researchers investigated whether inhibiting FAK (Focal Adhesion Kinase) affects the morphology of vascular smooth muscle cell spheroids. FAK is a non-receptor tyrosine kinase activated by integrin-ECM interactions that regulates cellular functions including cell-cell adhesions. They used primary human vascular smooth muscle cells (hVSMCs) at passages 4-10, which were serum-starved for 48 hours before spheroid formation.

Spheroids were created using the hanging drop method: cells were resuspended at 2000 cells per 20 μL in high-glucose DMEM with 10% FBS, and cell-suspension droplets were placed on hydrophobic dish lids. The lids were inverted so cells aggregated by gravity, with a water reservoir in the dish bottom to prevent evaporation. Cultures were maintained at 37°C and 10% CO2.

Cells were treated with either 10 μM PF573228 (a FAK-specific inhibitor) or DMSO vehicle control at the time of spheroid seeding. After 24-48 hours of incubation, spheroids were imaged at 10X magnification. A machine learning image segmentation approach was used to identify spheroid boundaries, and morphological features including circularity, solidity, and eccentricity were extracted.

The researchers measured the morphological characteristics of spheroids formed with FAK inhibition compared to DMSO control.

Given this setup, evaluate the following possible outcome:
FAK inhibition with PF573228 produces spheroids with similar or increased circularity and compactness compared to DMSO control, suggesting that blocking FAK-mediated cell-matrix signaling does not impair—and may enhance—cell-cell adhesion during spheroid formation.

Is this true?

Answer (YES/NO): NO